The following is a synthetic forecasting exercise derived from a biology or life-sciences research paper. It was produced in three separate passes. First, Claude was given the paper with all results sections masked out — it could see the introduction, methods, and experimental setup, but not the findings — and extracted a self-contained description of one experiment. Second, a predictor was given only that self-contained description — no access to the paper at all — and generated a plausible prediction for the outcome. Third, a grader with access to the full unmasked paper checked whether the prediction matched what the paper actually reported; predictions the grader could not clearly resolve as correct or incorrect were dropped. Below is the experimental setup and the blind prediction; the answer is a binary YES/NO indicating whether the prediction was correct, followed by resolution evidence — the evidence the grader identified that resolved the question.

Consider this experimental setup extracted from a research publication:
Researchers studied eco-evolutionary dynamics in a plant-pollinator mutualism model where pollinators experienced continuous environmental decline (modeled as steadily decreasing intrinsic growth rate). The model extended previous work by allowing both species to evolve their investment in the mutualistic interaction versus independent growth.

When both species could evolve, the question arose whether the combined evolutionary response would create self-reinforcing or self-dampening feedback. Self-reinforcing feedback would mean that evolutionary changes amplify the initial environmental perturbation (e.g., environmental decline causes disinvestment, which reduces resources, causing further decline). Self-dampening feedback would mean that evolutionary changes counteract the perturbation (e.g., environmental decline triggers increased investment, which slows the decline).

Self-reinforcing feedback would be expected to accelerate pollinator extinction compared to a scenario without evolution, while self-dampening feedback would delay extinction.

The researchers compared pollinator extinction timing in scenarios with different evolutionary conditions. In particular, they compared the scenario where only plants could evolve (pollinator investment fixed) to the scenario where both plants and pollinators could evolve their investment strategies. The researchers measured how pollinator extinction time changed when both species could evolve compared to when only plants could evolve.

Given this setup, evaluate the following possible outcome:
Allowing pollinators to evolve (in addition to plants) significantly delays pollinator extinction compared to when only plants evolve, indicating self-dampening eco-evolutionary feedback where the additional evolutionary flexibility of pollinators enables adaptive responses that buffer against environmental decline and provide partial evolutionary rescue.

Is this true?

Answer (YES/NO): YES